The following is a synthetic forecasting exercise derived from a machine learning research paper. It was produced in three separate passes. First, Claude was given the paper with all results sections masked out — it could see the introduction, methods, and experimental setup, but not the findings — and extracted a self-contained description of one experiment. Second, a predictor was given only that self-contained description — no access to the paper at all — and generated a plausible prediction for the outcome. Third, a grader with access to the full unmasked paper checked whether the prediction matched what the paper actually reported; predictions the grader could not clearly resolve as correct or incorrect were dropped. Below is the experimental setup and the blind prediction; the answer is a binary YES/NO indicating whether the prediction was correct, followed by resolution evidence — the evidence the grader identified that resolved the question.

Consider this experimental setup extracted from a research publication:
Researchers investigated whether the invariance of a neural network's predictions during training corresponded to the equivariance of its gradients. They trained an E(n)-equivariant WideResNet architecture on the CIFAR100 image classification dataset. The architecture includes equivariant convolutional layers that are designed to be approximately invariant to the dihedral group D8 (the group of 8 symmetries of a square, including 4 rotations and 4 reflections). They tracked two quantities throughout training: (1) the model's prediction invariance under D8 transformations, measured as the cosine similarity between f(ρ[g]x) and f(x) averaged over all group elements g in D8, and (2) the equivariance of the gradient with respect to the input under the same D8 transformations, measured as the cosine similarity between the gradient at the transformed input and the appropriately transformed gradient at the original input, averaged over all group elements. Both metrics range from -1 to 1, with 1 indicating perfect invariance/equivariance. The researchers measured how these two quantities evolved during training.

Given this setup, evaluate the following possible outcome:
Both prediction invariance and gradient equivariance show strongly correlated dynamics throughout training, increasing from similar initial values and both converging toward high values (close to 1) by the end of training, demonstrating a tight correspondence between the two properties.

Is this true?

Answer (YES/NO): NO